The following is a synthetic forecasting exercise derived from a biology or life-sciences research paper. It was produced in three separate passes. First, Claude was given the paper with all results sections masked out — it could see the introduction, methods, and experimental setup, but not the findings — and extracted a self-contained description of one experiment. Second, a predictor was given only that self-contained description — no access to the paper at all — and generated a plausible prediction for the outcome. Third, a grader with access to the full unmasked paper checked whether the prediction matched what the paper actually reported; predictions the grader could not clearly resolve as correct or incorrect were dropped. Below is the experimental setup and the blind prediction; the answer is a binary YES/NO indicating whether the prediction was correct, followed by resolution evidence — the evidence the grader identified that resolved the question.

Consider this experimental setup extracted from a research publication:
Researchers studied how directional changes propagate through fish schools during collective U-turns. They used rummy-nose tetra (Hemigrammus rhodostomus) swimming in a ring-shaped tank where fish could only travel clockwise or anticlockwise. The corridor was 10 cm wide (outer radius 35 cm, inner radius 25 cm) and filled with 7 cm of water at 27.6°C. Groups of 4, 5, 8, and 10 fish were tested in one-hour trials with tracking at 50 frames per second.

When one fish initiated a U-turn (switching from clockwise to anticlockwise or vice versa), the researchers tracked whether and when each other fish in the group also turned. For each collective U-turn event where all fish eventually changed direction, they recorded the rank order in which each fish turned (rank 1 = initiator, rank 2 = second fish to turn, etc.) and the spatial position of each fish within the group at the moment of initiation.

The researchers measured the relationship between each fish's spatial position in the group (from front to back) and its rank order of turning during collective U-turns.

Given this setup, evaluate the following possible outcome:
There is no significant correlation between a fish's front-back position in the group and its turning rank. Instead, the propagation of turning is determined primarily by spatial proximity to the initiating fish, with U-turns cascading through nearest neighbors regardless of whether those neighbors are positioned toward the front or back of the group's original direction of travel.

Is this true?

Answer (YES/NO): NO